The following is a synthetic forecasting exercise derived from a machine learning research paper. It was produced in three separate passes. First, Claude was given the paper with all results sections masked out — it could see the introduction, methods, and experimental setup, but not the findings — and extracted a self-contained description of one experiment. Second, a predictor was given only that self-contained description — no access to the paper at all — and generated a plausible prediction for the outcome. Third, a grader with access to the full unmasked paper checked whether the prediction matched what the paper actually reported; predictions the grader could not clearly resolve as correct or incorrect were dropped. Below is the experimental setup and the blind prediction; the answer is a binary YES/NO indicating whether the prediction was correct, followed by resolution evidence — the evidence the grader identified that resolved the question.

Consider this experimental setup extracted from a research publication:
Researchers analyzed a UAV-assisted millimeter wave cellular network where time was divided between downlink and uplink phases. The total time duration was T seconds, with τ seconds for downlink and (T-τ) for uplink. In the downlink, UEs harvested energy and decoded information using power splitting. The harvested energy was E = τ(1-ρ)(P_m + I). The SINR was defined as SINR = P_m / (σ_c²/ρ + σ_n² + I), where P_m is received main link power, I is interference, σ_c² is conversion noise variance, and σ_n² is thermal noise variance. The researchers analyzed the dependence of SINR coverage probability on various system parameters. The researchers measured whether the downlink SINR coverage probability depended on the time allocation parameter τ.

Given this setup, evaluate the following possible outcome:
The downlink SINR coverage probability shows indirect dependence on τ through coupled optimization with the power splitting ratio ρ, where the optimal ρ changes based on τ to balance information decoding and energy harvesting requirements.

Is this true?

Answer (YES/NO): NO